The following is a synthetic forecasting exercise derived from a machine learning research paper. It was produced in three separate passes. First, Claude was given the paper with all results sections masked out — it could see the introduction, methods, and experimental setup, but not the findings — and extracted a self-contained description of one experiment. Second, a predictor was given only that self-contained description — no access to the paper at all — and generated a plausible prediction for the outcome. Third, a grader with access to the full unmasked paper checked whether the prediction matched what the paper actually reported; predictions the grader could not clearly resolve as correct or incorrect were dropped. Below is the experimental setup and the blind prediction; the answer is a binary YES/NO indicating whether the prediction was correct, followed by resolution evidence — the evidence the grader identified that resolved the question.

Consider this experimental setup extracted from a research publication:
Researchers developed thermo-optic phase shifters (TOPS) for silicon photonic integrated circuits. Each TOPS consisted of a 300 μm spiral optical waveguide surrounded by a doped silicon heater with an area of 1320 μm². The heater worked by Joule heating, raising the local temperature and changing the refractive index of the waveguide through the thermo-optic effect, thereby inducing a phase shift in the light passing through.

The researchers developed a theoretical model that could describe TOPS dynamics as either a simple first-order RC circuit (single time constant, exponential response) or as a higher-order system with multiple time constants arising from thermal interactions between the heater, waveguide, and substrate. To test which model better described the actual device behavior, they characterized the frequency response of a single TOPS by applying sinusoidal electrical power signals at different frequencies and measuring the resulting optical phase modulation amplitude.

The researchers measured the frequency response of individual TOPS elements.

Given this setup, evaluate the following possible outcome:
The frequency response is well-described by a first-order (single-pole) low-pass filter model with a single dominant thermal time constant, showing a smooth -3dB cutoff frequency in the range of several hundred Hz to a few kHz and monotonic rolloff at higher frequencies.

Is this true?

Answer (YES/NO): NO